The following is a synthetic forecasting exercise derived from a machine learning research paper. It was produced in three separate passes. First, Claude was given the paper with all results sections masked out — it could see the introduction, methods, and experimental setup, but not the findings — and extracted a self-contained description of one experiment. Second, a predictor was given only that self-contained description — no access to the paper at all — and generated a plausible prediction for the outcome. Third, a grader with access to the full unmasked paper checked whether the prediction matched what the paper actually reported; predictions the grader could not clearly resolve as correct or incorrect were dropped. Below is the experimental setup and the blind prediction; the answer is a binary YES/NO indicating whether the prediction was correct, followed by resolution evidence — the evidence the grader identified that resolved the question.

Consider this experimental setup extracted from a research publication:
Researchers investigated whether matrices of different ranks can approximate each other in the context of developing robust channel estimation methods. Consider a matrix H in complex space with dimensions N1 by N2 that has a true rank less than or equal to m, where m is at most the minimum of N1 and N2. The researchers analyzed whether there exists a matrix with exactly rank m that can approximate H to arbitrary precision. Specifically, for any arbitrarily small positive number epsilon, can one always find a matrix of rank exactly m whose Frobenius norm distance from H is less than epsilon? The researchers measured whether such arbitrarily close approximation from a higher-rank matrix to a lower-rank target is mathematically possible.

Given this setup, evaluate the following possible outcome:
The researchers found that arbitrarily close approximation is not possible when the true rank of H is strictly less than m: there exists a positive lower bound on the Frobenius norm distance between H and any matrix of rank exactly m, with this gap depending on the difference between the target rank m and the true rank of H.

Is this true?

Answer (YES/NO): NO